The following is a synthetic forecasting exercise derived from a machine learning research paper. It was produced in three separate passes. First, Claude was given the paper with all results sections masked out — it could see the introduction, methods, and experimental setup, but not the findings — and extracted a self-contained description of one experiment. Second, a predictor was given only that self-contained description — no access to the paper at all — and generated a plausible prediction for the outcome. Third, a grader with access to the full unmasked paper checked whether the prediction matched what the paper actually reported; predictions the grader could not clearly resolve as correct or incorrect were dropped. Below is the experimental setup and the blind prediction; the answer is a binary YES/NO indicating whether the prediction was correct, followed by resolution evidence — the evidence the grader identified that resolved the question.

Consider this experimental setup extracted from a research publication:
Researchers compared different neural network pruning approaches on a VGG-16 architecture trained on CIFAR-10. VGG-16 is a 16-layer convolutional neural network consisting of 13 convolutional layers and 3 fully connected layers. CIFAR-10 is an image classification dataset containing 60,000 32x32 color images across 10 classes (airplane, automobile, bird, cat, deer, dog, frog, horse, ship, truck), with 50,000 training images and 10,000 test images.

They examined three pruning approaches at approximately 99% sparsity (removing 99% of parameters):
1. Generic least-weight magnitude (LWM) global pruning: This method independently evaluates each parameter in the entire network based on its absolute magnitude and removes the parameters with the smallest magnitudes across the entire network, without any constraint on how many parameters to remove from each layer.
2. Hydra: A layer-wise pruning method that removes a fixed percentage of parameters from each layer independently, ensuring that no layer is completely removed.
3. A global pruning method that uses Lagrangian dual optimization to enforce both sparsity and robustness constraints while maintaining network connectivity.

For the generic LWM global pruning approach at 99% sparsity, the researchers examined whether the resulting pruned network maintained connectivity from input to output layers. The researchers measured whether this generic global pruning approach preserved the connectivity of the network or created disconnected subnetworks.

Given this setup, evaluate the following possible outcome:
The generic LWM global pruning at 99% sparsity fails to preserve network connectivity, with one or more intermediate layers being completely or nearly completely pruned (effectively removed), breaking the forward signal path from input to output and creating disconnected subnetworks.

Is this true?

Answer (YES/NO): YES